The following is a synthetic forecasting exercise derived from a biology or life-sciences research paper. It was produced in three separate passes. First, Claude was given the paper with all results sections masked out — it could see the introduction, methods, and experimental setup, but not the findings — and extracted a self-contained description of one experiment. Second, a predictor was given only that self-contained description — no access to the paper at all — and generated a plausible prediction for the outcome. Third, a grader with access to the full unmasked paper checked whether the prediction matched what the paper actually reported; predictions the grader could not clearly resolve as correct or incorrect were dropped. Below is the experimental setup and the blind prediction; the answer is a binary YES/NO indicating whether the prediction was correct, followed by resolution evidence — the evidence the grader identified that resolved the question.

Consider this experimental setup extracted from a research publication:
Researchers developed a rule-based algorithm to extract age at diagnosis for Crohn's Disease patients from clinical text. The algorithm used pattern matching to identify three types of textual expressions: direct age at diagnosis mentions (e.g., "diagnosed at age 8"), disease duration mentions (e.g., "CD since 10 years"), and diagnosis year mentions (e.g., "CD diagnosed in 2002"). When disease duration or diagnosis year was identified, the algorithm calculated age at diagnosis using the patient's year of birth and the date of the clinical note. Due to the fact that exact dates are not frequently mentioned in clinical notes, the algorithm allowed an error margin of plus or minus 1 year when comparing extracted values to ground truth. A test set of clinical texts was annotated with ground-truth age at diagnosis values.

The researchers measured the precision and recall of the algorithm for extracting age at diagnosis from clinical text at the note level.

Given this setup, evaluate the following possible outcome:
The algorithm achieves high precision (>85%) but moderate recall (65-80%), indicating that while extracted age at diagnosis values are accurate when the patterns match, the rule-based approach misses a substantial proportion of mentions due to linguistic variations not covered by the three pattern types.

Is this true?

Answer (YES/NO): NO